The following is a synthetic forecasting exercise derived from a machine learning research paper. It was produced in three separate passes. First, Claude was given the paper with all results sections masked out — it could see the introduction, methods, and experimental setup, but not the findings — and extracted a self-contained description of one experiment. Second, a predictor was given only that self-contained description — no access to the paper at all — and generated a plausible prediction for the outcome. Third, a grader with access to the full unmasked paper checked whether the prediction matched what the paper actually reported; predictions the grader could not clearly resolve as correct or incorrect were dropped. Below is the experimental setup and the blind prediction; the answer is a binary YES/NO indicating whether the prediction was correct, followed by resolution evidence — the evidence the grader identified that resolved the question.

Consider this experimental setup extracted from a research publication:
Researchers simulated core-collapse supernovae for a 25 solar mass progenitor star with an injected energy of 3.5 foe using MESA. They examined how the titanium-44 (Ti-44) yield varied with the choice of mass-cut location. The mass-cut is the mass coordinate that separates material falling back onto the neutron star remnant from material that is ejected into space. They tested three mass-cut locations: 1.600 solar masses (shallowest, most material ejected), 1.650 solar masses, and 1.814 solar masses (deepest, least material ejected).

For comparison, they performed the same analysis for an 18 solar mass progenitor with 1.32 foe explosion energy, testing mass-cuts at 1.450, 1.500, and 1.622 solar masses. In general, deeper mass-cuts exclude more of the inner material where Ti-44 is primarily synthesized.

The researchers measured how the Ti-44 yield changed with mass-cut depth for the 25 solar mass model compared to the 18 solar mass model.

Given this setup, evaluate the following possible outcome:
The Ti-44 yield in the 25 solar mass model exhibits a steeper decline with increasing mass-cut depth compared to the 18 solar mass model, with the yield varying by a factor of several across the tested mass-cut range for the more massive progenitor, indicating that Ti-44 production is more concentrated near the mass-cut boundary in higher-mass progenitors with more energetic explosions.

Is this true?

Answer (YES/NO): NO